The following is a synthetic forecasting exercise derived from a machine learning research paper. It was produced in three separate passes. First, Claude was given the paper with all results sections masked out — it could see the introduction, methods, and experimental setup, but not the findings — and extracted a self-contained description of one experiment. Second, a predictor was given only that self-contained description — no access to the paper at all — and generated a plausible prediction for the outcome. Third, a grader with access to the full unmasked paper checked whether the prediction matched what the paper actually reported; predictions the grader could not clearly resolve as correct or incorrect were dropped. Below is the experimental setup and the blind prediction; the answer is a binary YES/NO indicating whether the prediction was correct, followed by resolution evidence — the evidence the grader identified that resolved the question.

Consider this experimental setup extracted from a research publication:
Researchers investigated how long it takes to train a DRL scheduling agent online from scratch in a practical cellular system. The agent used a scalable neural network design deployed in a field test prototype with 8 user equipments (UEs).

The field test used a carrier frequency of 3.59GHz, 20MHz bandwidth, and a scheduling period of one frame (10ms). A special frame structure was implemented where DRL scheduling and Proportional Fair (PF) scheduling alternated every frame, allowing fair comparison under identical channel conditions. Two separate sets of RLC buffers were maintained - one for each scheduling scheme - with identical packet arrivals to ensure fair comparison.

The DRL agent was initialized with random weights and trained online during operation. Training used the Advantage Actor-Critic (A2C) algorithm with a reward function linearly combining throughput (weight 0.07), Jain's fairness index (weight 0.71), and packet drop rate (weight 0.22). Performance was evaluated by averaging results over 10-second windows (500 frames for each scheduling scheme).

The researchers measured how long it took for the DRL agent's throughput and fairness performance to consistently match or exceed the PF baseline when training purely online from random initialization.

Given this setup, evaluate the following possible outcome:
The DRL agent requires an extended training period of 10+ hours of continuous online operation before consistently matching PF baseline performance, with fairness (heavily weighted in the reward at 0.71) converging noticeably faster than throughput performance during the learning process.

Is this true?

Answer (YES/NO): NO